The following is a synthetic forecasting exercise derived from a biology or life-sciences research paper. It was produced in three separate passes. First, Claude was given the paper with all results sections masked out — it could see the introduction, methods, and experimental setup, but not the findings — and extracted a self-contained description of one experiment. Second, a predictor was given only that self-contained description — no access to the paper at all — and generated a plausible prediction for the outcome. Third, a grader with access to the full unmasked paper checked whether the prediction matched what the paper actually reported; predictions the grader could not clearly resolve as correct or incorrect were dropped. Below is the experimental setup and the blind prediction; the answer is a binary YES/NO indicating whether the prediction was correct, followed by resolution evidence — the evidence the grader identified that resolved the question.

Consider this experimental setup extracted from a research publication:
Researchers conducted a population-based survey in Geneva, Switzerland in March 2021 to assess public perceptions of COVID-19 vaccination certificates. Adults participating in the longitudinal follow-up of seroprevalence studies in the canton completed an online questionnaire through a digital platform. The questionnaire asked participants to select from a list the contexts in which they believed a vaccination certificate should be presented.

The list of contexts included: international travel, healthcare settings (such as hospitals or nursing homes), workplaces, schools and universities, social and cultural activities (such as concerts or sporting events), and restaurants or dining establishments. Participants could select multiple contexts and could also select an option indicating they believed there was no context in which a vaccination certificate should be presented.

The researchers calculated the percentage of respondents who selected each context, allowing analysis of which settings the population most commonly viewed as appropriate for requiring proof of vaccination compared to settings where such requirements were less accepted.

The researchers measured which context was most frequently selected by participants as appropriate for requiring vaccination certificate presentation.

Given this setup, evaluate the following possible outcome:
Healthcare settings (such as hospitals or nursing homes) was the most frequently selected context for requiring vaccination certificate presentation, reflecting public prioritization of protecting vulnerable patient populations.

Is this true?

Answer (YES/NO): YES